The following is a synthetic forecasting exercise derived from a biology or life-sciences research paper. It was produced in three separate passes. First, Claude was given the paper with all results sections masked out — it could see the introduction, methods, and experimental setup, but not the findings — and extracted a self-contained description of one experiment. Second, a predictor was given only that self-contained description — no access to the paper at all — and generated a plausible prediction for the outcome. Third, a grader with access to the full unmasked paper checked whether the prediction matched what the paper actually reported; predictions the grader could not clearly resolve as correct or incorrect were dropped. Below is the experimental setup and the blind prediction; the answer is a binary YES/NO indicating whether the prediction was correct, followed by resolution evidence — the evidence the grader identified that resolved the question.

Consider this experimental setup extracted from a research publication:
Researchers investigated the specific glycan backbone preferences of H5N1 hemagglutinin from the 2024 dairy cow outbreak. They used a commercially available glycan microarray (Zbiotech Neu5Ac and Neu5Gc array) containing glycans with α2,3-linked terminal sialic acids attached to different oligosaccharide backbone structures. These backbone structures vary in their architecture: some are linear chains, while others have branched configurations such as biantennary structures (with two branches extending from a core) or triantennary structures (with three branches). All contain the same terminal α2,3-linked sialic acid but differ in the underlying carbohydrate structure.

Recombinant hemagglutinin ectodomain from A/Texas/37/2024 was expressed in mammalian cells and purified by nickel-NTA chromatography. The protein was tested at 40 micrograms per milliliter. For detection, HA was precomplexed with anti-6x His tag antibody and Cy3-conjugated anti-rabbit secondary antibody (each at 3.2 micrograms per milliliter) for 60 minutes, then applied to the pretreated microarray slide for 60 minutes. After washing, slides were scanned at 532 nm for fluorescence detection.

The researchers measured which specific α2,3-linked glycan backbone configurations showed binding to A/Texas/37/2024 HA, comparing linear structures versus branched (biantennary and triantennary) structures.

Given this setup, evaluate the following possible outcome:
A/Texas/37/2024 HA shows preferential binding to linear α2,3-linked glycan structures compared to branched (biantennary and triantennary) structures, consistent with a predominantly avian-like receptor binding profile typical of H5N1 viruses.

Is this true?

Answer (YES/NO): NO